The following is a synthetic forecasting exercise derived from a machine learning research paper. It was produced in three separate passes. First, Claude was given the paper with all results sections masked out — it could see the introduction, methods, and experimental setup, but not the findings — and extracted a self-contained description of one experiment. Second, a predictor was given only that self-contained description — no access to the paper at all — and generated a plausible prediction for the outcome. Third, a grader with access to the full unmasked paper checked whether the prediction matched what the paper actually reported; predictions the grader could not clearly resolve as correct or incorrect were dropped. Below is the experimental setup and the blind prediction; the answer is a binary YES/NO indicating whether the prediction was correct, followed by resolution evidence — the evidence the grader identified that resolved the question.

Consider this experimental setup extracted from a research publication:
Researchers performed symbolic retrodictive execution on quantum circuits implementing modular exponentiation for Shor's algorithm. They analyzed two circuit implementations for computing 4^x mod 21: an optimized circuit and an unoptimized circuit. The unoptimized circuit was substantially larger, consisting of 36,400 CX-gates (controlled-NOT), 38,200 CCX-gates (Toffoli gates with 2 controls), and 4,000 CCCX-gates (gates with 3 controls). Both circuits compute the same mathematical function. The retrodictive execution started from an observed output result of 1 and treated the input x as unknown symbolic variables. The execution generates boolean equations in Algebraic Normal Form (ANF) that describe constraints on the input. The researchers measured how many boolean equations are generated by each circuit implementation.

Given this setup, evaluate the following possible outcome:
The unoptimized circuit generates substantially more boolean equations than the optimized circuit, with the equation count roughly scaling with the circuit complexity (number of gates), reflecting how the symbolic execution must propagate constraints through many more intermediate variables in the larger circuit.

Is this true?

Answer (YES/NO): NO